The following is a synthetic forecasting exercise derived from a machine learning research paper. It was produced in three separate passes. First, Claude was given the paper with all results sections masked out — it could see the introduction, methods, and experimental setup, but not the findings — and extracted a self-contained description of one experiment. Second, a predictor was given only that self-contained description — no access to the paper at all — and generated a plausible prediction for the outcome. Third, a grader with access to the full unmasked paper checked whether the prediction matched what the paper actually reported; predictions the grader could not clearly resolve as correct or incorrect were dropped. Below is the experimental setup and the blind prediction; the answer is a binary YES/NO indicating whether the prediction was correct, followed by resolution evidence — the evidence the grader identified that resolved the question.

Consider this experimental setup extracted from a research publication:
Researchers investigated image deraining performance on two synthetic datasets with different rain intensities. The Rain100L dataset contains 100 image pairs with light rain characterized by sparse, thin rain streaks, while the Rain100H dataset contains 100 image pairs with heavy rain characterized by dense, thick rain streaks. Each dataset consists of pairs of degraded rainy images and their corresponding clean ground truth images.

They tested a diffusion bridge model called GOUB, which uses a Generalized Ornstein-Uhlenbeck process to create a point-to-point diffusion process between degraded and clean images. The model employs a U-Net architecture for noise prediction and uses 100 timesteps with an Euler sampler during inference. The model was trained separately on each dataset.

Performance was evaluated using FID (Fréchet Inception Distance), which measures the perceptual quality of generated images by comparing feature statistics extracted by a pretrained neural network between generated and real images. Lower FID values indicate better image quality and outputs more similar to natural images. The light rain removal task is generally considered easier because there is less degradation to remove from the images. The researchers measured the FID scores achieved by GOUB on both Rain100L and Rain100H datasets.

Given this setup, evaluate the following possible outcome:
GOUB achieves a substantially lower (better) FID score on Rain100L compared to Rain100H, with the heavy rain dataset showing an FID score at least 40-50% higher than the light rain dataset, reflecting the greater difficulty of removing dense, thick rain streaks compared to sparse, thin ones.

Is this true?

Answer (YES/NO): YES